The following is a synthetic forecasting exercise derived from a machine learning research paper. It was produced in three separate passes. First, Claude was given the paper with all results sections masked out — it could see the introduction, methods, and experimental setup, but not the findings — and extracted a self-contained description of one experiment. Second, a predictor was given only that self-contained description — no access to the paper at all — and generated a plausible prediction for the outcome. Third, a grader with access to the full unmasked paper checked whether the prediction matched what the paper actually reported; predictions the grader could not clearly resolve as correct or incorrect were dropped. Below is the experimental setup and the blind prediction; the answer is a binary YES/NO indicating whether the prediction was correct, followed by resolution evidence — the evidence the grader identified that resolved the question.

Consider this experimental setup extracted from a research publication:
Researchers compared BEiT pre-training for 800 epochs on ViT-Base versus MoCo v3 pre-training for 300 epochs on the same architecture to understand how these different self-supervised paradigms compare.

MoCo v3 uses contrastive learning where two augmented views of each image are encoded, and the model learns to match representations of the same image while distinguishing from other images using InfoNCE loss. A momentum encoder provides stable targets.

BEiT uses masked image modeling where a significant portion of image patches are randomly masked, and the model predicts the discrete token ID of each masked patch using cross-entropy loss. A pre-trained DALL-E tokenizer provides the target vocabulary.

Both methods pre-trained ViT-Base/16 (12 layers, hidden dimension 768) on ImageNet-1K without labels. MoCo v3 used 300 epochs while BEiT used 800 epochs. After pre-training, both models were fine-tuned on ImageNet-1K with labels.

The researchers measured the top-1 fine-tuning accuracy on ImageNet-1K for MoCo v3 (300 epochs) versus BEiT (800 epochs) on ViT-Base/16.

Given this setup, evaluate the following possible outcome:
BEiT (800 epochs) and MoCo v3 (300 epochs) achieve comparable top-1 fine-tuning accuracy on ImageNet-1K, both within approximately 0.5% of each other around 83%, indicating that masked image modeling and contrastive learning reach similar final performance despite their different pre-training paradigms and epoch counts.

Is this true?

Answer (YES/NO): YES